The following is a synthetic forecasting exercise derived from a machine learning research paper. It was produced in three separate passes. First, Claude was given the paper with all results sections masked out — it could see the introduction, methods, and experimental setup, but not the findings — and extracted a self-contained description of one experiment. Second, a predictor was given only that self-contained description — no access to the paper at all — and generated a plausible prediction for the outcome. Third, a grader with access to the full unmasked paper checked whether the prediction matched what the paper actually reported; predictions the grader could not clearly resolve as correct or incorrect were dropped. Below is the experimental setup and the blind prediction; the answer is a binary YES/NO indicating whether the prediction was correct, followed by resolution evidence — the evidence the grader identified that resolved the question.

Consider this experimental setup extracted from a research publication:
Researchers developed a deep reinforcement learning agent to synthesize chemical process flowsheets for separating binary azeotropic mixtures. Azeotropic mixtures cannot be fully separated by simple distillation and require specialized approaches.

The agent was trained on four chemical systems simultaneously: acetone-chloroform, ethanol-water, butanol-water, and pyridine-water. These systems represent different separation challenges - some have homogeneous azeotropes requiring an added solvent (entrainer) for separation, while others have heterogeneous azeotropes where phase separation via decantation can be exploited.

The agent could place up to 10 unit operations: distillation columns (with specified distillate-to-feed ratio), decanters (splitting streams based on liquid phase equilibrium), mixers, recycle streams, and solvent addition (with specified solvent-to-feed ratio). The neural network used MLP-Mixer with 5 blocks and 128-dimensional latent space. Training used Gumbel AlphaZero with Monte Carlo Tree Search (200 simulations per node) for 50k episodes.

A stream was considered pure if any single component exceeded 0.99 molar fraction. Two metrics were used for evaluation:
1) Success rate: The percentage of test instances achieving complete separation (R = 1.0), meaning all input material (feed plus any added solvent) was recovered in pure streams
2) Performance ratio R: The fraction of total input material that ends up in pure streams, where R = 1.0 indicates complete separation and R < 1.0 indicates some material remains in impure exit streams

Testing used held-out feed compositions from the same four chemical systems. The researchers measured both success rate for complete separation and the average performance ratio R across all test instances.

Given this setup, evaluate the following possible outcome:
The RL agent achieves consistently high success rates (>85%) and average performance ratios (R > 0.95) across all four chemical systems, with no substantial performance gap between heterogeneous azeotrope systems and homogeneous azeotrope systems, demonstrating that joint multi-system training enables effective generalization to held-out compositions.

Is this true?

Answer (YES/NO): NO